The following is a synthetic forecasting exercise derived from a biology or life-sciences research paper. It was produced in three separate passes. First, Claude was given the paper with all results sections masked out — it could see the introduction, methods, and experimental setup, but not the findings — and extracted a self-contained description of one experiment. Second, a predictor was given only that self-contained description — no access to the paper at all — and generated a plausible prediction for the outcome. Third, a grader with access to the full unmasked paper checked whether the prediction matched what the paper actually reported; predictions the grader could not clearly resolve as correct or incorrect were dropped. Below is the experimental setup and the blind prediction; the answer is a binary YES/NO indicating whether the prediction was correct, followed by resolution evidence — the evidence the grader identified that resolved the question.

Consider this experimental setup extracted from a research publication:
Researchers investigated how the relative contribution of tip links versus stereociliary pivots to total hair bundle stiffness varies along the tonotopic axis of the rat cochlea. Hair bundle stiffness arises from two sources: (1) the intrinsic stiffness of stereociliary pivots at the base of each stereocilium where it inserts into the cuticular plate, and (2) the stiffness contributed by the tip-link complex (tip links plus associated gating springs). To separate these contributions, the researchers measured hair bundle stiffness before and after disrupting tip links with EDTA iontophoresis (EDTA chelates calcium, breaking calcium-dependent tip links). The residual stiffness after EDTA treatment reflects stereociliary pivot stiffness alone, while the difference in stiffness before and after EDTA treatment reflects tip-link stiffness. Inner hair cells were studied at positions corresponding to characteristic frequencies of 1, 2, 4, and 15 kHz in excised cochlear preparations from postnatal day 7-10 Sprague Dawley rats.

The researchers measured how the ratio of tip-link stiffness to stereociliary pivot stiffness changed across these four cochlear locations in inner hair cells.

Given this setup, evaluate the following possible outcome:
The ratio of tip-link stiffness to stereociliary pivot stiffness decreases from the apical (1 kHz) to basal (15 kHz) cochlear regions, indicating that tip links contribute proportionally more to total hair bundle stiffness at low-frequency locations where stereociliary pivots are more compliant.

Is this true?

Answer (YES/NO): NO